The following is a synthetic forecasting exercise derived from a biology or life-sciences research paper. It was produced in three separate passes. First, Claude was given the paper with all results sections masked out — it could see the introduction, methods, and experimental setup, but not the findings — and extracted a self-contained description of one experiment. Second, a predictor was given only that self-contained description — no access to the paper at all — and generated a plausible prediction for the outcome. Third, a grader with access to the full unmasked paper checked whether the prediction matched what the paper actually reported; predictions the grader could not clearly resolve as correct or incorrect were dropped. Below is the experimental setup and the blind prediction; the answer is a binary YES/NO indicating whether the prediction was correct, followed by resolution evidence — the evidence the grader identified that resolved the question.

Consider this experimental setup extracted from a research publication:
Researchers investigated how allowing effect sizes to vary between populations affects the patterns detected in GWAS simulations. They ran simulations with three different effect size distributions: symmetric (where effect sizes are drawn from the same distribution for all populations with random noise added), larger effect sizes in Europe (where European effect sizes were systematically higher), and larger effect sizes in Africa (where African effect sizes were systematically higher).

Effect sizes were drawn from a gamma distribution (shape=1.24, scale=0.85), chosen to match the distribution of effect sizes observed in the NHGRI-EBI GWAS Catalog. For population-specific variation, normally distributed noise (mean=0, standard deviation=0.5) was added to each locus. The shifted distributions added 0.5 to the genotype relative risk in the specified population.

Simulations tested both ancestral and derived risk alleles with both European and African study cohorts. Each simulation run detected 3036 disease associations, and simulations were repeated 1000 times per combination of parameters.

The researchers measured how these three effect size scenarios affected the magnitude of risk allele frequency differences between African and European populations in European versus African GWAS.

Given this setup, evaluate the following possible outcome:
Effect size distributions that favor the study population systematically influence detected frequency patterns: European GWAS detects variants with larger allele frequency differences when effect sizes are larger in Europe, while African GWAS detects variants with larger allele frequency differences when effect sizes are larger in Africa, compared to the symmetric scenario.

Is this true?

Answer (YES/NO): NO